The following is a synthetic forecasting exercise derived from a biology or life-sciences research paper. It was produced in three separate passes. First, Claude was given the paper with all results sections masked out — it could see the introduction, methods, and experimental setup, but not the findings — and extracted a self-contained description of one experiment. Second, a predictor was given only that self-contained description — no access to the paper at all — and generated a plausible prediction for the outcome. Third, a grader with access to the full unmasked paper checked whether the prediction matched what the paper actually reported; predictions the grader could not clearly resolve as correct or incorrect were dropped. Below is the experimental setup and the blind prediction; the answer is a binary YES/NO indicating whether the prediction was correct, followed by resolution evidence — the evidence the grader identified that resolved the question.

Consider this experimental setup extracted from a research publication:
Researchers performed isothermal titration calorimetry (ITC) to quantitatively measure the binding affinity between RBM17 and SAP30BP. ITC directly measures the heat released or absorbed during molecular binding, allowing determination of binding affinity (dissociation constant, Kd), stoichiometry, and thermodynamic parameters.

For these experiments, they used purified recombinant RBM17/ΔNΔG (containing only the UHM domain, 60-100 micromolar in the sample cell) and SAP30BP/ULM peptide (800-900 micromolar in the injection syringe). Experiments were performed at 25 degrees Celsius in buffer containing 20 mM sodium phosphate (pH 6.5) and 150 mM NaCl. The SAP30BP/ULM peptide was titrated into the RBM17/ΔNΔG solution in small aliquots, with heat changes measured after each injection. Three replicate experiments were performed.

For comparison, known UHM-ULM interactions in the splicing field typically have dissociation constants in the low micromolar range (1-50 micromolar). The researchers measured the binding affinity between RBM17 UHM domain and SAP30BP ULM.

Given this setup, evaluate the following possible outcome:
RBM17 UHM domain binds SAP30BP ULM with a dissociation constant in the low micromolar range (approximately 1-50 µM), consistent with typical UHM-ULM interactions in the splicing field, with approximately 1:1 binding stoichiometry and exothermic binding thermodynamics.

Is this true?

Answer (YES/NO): NO